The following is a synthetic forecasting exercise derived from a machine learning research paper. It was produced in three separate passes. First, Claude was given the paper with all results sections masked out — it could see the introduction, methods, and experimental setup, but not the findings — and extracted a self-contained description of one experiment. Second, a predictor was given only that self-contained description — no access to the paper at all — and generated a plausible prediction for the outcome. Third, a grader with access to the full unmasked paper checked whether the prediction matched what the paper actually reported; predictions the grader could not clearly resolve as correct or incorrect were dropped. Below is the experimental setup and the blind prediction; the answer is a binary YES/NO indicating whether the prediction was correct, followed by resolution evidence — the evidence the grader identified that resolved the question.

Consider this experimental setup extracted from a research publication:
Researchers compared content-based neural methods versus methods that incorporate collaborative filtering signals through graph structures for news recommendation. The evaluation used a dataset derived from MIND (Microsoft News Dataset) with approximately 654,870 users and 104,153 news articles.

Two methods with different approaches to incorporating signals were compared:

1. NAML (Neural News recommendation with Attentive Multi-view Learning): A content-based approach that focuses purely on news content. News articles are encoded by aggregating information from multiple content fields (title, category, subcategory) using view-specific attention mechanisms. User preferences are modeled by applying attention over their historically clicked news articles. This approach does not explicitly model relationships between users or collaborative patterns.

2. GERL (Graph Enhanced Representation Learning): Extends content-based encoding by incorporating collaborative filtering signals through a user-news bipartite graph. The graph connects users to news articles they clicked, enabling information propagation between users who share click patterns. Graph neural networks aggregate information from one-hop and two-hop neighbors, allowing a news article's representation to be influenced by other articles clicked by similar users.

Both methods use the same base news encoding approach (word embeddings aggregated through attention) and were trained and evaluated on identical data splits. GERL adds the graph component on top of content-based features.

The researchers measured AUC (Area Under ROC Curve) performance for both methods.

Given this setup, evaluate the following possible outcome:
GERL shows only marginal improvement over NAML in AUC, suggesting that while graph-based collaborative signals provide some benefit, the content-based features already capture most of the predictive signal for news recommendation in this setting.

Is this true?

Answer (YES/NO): NO